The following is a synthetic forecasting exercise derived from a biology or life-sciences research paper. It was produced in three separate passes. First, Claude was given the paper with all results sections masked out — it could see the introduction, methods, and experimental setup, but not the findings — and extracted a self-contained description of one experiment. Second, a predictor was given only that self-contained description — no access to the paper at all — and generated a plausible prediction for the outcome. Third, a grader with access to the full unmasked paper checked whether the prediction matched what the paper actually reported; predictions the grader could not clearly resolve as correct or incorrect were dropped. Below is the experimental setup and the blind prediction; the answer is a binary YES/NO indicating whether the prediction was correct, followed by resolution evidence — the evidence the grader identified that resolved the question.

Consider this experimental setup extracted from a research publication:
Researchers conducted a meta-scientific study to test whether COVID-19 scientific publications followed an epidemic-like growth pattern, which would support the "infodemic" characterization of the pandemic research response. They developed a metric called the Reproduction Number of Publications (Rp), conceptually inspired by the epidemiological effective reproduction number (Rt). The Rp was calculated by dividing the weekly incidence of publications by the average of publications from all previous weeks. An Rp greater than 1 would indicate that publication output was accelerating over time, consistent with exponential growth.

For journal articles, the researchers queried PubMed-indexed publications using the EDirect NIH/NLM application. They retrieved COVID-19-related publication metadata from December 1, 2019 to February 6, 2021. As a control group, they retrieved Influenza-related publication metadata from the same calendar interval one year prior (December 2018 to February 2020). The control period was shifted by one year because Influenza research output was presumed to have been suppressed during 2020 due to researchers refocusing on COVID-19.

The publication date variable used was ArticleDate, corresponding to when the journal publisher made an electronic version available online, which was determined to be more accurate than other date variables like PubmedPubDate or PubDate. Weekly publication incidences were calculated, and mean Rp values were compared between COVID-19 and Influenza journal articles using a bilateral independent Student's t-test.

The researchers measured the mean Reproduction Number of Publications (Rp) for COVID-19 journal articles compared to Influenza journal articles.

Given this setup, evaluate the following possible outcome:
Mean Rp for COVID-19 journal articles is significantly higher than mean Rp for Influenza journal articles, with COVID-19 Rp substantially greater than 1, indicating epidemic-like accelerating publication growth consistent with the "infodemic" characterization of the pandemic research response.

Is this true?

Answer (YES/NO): YES